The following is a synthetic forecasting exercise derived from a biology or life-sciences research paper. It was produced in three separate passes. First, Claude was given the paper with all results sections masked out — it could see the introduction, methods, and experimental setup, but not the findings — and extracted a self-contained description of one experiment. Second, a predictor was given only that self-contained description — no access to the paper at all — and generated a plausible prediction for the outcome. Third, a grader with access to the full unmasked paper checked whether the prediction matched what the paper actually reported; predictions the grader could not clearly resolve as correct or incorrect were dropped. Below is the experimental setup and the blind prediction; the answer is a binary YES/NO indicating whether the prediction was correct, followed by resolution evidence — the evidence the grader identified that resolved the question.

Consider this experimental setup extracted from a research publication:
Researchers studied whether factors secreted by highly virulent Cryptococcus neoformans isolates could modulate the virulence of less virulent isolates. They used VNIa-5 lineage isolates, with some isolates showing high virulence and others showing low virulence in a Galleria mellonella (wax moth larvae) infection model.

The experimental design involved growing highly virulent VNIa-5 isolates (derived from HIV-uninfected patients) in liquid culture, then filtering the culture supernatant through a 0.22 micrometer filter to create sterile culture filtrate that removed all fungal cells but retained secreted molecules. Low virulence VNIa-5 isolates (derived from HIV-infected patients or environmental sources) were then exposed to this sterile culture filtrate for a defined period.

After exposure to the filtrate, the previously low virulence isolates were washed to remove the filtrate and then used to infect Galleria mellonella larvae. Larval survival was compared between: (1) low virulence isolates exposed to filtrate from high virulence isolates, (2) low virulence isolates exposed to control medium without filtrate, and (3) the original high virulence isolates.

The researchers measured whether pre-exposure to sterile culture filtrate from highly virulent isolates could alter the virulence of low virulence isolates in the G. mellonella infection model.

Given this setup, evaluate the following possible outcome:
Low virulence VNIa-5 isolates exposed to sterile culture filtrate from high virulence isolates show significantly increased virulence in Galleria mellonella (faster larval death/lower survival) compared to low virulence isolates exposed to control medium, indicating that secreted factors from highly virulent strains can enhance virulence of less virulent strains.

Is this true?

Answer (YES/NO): YES